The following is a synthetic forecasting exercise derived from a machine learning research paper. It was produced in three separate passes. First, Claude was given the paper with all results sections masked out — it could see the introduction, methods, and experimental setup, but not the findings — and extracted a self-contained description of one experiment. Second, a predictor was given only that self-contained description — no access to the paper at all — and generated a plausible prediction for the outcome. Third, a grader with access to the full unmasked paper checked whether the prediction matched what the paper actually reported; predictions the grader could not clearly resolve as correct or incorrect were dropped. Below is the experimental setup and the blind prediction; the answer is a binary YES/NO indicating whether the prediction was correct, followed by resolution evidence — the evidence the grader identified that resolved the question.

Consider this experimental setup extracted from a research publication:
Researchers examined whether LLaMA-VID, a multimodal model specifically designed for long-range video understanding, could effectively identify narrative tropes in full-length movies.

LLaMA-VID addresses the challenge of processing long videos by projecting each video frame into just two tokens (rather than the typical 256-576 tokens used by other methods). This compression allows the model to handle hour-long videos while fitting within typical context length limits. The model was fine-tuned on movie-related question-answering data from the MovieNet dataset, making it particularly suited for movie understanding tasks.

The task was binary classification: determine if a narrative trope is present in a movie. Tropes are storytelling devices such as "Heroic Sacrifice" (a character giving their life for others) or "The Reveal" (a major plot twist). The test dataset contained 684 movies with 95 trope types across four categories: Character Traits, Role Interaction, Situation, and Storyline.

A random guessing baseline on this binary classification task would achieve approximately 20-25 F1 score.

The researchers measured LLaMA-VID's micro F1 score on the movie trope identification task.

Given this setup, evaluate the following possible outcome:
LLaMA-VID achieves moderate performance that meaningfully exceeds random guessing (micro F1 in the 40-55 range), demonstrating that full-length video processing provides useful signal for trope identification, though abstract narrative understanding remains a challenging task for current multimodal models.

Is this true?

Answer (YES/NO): NO